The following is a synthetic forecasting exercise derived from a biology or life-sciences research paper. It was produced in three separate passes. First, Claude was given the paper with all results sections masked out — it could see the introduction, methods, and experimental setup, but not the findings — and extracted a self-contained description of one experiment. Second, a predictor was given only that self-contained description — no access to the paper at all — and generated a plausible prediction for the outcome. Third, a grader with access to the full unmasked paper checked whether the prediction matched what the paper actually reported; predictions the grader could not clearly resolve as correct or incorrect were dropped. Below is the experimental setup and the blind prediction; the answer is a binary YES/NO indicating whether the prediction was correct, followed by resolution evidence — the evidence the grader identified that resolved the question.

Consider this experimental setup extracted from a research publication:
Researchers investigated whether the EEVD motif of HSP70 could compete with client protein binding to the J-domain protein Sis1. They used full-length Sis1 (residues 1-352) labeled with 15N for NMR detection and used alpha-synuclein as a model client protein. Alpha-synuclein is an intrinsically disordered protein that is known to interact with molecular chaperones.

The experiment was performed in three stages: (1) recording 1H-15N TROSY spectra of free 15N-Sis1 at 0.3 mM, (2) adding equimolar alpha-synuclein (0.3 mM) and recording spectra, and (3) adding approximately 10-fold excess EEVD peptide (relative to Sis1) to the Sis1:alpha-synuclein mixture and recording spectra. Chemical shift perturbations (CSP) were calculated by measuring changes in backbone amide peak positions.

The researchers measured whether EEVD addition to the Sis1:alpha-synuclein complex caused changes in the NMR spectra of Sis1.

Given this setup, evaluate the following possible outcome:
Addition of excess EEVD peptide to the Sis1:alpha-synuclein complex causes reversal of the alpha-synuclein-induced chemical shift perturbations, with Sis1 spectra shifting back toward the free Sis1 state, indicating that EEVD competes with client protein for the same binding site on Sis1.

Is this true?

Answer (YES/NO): NO